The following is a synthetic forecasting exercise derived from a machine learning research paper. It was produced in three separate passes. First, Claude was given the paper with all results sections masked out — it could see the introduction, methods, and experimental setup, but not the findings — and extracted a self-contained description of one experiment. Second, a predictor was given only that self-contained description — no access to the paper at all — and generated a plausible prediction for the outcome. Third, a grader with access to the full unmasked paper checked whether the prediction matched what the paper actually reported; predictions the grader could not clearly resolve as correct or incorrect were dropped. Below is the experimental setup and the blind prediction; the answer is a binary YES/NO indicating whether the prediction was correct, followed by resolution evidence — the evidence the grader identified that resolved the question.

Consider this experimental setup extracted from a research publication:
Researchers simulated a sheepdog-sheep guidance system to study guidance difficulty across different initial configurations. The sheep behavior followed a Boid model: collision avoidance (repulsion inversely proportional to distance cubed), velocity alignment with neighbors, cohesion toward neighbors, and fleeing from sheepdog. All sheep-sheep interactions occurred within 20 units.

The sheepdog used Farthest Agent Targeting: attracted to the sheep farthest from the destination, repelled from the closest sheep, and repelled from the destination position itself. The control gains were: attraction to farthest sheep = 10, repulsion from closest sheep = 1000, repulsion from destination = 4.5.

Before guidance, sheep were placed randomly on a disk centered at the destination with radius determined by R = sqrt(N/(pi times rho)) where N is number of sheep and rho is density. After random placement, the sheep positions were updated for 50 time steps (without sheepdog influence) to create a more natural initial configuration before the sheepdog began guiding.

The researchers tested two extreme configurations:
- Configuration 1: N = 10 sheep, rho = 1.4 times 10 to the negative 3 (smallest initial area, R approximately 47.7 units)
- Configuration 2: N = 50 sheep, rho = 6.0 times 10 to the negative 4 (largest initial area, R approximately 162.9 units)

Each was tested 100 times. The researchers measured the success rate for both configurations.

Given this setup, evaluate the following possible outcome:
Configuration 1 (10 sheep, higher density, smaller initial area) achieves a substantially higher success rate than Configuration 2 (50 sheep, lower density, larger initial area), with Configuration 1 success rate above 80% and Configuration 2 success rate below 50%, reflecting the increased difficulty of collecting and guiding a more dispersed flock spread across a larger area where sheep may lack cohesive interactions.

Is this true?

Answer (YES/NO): NO